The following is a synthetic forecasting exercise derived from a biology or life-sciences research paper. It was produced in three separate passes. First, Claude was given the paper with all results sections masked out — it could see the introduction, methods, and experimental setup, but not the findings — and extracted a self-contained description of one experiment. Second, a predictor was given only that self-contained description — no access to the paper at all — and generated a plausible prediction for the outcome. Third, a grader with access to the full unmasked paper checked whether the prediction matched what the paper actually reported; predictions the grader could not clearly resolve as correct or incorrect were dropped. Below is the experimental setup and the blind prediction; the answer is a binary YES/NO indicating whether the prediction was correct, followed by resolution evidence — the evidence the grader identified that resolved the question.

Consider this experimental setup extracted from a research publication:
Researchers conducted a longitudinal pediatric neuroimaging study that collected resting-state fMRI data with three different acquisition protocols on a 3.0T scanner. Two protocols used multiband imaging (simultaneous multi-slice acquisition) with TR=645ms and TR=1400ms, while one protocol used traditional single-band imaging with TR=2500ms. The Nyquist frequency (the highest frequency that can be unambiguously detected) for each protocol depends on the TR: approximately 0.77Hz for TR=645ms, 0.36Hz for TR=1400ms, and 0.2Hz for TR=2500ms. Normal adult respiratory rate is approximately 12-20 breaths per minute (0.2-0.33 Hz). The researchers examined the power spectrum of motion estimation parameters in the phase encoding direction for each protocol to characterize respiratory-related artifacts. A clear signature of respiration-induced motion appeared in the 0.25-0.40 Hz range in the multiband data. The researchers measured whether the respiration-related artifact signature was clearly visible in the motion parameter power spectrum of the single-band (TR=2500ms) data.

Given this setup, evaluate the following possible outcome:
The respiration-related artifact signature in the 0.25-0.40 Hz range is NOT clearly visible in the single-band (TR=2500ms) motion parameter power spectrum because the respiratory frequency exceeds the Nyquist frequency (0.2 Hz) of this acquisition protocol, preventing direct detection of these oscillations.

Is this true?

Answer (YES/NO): YES